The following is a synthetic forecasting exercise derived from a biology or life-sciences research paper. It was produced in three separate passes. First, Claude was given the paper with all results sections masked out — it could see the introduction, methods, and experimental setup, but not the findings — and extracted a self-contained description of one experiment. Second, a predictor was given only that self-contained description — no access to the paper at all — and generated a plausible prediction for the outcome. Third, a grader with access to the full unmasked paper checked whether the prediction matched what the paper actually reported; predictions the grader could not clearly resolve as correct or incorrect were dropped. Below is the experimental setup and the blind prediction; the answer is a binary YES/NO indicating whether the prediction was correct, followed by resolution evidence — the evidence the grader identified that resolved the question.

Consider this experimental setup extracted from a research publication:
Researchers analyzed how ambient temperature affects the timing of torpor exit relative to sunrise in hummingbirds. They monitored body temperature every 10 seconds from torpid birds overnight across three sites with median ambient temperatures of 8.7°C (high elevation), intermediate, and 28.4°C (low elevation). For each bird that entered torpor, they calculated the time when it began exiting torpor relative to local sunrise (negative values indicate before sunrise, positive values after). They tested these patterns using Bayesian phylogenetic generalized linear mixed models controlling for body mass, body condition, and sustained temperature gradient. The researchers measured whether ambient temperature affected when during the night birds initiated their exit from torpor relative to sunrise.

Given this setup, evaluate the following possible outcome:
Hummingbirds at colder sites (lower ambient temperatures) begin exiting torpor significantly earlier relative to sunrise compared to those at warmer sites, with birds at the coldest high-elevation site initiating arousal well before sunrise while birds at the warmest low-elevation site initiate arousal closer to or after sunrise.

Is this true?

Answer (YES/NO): NO